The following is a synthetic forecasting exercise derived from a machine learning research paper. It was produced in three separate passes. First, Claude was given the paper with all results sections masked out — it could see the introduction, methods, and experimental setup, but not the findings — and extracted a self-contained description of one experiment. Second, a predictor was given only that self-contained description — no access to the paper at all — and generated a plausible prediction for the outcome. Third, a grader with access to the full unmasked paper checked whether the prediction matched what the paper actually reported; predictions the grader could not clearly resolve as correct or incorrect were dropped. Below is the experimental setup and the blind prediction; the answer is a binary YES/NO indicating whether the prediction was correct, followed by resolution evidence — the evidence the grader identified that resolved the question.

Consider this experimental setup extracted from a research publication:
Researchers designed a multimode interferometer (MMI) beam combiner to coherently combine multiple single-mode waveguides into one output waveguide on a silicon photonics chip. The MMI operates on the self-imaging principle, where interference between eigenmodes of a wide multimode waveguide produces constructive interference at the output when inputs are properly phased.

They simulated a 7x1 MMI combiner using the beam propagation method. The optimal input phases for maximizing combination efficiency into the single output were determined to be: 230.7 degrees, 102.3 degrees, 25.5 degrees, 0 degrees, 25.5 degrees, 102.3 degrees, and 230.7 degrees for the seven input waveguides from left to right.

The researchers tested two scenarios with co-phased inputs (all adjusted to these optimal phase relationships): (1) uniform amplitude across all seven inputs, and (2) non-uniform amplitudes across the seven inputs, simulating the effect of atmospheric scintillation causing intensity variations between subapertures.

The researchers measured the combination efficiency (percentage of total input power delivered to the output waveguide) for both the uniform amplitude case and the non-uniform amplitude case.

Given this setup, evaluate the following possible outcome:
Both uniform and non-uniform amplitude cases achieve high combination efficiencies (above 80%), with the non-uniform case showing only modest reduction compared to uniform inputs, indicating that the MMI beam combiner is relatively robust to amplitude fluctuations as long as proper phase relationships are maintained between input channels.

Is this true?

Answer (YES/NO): YES